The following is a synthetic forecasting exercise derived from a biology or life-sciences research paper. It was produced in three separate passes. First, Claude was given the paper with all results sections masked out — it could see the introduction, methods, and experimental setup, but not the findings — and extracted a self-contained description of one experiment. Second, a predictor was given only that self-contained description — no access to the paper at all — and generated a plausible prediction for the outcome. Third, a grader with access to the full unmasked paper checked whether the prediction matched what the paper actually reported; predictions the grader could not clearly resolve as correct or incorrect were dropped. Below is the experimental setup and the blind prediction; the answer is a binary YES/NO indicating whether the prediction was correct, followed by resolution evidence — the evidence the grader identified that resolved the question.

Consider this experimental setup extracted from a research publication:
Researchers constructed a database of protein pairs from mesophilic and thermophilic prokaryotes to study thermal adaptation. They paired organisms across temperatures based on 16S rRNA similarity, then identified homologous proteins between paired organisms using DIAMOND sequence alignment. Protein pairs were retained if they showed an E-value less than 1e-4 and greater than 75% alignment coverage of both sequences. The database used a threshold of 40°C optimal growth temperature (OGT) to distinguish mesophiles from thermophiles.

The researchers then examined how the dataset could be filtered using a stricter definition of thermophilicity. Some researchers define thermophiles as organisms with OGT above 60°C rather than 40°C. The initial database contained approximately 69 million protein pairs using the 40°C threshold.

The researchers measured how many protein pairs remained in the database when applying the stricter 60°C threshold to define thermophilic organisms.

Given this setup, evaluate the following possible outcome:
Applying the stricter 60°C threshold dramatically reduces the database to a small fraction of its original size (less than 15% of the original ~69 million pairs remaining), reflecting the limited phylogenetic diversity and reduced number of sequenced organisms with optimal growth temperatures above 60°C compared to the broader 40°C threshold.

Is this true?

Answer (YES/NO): YES